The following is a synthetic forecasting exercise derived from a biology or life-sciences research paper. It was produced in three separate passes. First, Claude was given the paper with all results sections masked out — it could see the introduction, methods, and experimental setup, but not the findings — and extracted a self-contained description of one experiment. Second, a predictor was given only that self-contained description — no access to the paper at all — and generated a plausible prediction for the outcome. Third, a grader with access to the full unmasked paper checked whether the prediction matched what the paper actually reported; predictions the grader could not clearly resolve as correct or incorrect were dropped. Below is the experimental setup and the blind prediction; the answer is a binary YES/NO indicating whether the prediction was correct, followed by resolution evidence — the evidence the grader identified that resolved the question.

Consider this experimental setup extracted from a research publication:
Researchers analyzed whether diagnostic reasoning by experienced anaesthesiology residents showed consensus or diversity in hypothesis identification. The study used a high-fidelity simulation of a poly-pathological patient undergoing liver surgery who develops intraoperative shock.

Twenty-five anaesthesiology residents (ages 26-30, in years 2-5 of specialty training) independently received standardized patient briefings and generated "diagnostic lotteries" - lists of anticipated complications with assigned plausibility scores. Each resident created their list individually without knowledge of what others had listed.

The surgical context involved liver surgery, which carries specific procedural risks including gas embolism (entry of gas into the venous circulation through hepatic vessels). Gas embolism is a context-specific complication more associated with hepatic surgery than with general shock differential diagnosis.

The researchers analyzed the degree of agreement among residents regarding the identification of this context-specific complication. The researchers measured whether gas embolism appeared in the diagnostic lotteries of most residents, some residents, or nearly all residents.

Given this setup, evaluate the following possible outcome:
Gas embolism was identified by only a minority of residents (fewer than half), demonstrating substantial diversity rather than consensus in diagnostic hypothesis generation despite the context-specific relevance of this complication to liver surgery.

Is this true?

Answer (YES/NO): NO